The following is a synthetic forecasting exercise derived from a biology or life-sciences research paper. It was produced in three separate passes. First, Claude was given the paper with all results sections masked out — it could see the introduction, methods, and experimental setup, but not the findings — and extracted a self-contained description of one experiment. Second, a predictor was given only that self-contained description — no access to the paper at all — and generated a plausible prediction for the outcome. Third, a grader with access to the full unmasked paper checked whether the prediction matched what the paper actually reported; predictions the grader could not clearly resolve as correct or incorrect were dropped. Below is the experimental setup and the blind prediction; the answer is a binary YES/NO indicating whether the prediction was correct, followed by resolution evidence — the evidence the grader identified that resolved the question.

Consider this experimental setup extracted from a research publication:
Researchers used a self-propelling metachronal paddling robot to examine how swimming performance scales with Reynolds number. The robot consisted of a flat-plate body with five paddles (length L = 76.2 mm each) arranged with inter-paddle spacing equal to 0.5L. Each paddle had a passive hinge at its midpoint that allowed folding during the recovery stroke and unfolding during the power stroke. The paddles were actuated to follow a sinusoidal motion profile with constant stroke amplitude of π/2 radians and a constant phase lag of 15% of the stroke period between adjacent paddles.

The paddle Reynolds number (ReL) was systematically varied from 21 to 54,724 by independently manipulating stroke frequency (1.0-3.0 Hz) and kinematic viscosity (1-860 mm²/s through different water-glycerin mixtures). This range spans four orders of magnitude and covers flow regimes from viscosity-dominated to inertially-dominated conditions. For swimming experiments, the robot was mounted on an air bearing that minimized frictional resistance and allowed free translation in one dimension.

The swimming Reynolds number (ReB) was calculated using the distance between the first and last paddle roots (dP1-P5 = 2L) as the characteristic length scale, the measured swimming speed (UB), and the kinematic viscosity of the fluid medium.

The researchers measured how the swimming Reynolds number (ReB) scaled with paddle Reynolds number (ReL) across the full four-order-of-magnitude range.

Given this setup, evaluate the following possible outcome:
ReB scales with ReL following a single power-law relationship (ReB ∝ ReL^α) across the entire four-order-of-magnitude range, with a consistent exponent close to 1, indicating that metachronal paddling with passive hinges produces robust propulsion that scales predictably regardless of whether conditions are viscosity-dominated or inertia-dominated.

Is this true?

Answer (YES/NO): YES